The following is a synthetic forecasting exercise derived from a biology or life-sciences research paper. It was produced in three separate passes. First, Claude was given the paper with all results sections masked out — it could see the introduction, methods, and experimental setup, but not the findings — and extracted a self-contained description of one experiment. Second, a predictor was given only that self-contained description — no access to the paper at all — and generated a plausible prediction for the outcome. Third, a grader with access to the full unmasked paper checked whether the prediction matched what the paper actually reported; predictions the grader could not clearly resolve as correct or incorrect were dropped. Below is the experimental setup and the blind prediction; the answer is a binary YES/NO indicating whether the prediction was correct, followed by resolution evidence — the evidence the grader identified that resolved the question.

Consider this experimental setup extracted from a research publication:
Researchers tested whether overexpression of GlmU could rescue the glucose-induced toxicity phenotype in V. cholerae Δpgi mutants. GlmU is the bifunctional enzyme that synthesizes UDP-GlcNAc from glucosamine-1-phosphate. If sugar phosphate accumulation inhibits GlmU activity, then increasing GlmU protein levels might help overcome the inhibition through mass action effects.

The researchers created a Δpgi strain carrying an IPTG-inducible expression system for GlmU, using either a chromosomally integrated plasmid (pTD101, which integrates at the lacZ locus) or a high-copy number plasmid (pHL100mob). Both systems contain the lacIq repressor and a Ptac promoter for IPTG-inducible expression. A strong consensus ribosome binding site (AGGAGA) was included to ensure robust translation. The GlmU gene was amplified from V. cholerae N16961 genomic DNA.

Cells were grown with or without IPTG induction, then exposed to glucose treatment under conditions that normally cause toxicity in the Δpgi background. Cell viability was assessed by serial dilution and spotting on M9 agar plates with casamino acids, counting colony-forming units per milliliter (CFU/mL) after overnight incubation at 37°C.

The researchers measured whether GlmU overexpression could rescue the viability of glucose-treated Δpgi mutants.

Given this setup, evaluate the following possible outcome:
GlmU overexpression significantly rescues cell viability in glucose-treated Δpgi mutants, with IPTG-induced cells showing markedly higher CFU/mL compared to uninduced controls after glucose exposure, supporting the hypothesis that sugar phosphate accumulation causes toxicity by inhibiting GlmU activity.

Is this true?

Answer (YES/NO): YES